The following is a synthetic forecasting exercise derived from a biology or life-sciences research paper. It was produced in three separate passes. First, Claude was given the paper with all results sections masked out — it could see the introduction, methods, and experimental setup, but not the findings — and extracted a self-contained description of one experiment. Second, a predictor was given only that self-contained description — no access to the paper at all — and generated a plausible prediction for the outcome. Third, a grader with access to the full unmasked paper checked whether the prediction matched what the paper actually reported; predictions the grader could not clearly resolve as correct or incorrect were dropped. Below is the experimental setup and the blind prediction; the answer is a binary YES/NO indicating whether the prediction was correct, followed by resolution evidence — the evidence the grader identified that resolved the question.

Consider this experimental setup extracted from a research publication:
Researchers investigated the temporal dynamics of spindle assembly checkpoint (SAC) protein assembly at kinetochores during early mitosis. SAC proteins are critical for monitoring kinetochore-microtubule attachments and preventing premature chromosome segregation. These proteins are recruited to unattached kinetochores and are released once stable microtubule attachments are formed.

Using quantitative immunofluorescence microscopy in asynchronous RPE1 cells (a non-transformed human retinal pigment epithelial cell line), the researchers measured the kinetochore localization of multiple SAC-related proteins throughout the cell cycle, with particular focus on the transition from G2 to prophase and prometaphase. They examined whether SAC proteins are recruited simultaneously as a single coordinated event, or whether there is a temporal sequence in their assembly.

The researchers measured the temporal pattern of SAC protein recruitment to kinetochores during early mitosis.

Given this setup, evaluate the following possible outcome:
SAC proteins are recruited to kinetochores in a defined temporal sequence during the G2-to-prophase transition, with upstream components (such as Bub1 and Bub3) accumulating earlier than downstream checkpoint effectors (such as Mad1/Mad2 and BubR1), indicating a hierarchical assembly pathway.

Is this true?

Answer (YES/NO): YES